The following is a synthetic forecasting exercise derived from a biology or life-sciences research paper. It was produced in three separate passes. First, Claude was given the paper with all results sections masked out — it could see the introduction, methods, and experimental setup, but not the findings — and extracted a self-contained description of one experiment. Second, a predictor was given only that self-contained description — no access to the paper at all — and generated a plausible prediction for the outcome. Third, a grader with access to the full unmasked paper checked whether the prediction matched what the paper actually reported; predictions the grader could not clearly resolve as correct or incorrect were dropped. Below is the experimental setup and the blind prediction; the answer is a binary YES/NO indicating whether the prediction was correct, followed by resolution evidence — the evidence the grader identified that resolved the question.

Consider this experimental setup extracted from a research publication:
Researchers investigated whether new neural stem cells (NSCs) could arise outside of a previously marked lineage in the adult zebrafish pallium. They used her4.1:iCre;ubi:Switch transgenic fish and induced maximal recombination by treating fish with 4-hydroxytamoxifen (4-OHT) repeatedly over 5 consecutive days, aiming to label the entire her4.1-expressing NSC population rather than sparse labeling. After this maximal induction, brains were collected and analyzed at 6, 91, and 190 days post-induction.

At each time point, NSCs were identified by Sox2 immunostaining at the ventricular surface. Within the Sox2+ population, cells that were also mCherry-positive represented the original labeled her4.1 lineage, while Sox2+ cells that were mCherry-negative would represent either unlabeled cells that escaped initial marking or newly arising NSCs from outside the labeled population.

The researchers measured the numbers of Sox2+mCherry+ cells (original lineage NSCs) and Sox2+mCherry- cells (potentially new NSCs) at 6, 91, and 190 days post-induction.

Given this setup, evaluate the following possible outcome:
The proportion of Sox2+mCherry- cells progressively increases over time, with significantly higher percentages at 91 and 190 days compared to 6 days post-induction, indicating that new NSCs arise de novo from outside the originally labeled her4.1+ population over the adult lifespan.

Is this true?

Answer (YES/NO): YES